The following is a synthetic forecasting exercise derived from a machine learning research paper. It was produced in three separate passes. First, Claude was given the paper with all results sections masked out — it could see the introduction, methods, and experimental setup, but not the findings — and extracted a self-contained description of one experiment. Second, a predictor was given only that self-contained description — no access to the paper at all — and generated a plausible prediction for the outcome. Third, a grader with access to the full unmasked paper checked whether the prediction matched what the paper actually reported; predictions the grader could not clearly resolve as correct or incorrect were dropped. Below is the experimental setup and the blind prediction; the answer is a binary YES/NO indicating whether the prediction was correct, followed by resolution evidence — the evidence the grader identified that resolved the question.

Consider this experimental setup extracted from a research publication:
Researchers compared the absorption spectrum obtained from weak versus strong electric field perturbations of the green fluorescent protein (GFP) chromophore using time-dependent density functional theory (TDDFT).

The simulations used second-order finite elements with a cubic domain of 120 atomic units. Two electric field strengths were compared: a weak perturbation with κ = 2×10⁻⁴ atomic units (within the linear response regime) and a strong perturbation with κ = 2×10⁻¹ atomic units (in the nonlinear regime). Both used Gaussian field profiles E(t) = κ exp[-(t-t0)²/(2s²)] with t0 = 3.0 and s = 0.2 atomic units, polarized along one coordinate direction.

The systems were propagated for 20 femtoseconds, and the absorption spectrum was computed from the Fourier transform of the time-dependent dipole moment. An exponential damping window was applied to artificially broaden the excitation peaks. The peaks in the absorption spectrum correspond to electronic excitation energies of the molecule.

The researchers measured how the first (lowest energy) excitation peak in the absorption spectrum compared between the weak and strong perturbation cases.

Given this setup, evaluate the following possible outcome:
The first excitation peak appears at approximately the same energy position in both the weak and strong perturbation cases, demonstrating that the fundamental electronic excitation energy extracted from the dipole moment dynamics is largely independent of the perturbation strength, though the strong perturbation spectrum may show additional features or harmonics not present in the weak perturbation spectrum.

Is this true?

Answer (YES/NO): NO